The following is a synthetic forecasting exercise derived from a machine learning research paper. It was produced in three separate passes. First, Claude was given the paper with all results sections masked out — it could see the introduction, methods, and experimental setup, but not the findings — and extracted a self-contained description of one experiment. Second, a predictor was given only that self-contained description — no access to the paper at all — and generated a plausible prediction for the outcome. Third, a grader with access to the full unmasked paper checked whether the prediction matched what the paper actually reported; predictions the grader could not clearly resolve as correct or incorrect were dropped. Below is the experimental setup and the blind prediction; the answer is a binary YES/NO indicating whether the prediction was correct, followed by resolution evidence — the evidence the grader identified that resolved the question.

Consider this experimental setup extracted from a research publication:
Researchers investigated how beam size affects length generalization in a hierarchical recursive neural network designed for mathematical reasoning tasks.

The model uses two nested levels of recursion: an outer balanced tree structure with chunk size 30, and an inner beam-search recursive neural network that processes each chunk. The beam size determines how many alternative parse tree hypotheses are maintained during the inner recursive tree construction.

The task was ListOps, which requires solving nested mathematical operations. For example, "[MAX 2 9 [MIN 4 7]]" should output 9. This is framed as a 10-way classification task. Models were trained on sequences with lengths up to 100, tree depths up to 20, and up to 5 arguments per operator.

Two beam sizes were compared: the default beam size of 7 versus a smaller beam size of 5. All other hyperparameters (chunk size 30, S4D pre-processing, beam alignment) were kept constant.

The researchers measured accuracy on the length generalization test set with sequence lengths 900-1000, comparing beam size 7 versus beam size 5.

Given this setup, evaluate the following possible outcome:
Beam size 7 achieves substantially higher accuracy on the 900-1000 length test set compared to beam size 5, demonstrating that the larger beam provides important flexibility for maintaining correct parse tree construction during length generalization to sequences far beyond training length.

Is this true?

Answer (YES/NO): NO